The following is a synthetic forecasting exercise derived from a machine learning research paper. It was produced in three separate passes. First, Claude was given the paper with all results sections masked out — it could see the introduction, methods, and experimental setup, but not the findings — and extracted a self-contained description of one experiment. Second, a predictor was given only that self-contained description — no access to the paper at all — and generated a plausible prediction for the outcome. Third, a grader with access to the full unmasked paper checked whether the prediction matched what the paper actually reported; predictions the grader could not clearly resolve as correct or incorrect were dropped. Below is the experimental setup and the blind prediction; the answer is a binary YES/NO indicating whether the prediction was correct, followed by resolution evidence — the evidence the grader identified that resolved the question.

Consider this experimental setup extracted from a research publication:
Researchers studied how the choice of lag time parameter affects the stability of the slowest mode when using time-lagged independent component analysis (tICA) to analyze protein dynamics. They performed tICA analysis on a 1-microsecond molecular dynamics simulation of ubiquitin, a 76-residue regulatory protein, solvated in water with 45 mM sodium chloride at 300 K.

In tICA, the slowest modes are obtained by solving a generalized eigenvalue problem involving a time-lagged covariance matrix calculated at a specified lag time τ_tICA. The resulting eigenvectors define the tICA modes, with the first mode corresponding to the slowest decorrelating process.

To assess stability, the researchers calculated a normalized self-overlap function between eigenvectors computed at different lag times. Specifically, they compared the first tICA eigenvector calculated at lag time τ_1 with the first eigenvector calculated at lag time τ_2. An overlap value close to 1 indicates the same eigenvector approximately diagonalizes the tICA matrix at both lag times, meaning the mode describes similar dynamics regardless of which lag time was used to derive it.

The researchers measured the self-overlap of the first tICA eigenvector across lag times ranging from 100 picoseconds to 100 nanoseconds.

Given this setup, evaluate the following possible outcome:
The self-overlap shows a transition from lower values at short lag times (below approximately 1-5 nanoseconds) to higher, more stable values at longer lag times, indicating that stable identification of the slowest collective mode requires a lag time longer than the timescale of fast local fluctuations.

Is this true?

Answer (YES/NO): NO